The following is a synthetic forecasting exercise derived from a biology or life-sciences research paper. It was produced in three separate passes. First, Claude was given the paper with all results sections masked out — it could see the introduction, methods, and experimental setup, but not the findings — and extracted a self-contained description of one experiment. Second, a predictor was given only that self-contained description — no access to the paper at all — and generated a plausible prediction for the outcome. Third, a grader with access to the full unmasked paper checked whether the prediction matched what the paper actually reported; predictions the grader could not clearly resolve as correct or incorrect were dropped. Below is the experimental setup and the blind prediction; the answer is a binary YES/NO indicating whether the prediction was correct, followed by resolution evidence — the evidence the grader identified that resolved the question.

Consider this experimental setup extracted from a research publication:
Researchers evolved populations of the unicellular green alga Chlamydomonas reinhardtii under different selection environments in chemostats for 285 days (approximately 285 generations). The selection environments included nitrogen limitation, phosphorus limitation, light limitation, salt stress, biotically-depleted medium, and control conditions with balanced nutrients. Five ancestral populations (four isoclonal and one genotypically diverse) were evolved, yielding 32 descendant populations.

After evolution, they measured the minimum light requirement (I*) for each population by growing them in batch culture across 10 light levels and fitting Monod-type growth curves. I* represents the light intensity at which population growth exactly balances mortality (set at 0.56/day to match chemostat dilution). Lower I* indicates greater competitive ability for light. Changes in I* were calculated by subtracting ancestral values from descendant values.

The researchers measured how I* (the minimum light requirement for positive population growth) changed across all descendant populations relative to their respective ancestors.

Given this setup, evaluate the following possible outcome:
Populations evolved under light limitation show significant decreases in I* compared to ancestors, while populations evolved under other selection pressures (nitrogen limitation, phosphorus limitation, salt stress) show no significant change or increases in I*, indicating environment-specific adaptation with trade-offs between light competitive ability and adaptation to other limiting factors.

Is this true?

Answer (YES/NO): NO